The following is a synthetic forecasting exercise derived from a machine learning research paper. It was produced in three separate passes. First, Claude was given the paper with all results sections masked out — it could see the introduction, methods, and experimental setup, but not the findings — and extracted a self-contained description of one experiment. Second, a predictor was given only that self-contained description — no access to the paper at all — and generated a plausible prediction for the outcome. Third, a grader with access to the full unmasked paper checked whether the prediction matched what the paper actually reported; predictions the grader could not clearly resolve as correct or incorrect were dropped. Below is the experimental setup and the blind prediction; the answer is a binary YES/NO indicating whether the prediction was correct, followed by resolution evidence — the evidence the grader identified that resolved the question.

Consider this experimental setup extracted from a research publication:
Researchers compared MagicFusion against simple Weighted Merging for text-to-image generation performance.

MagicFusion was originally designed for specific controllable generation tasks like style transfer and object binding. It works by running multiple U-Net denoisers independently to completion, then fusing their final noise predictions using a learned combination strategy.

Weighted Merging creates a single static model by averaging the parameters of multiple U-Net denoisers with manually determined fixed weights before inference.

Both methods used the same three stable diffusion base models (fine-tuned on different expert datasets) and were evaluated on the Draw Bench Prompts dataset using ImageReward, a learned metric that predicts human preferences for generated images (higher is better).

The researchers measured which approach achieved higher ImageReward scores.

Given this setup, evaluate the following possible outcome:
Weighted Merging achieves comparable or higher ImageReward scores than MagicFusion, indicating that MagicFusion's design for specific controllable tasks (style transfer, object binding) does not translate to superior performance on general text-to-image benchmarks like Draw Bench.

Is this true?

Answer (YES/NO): YES